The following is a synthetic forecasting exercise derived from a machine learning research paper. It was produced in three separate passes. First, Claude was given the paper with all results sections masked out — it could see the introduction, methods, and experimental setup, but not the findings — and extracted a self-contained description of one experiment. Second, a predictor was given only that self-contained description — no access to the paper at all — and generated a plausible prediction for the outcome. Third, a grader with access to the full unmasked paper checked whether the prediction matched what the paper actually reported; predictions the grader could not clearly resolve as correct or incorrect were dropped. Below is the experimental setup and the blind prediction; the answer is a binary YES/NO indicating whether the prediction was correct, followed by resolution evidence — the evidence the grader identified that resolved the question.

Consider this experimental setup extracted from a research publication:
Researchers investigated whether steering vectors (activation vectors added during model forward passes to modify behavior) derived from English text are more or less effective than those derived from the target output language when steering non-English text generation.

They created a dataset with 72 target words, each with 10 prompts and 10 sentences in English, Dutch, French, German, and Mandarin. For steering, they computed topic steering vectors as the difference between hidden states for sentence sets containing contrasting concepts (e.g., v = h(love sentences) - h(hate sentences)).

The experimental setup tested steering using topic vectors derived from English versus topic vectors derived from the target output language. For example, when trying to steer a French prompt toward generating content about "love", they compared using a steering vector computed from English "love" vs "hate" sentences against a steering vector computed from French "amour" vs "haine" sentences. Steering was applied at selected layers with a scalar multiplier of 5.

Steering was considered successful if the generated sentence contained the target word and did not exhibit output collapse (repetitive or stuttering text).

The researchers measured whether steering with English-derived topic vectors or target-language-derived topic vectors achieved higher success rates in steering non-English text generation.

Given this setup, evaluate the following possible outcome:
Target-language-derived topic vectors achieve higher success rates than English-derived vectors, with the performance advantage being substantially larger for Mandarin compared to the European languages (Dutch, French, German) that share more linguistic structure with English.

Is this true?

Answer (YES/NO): NO